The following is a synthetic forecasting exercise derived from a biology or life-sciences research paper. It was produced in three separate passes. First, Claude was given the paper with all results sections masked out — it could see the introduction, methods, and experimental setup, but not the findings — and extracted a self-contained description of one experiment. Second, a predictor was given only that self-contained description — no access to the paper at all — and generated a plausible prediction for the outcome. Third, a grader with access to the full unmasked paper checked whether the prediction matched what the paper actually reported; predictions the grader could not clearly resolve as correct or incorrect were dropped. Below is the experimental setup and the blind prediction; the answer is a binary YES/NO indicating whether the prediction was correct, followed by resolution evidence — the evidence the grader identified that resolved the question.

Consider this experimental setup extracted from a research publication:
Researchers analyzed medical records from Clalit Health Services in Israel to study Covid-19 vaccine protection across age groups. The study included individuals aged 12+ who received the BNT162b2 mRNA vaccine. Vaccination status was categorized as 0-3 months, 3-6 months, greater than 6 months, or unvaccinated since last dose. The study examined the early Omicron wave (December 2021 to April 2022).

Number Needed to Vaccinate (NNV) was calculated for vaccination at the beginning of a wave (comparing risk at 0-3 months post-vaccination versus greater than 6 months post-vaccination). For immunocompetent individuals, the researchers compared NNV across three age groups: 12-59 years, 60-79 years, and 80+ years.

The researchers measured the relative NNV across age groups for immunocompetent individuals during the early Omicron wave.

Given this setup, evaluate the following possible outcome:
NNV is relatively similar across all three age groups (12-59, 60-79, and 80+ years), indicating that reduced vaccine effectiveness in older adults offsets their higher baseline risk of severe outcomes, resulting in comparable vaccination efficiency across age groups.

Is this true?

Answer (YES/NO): NO